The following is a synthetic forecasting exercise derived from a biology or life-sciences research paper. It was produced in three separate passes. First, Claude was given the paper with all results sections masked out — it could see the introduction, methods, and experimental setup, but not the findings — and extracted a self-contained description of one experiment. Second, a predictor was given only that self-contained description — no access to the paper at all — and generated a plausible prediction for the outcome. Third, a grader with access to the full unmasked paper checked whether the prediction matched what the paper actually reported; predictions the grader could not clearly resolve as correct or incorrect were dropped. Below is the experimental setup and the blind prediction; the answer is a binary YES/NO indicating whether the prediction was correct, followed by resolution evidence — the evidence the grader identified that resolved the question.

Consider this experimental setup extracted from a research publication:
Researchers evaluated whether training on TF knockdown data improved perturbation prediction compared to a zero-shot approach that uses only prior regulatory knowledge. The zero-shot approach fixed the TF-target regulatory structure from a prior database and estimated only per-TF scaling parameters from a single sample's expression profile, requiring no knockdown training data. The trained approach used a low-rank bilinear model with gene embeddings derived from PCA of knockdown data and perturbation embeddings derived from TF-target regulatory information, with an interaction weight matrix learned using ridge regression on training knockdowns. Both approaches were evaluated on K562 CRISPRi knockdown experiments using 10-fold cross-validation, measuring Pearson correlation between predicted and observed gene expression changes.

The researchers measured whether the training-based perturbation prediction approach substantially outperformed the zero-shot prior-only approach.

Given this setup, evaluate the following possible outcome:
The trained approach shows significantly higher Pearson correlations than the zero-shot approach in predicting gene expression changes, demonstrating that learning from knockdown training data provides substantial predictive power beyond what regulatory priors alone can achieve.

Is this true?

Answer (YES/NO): NO